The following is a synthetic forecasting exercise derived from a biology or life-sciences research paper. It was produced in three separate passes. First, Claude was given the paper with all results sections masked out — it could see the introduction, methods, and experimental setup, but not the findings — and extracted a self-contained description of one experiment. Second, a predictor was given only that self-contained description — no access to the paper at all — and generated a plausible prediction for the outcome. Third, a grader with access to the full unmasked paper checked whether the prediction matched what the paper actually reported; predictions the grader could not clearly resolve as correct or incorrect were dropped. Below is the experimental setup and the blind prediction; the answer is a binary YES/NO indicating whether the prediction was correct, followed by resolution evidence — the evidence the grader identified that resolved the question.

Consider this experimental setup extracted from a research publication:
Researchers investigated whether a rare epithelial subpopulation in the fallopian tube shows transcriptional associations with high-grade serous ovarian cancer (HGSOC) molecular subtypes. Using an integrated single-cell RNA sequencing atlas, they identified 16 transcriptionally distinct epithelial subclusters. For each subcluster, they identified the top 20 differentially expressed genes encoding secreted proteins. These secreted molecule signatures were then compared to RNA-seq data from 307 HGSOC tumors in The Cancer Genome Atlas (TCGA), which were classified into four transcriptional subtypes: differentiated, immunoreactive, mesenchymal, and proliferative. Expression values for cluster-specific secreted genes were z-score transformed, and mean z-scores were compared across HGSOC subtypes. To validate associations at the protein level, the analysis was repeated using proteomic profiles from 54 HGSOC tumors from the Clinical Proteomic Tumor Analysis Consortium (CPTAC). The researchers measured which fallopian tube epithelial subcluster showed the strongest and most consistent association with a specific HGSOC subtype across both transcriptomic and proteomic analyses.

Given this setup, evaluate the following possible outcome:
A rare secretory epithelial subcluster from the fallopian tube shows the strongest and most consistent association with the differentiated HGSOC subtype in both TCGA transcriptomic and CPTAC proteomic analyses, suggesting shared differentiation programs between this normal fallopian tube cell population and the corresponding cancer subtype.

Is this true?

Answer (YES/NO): NO